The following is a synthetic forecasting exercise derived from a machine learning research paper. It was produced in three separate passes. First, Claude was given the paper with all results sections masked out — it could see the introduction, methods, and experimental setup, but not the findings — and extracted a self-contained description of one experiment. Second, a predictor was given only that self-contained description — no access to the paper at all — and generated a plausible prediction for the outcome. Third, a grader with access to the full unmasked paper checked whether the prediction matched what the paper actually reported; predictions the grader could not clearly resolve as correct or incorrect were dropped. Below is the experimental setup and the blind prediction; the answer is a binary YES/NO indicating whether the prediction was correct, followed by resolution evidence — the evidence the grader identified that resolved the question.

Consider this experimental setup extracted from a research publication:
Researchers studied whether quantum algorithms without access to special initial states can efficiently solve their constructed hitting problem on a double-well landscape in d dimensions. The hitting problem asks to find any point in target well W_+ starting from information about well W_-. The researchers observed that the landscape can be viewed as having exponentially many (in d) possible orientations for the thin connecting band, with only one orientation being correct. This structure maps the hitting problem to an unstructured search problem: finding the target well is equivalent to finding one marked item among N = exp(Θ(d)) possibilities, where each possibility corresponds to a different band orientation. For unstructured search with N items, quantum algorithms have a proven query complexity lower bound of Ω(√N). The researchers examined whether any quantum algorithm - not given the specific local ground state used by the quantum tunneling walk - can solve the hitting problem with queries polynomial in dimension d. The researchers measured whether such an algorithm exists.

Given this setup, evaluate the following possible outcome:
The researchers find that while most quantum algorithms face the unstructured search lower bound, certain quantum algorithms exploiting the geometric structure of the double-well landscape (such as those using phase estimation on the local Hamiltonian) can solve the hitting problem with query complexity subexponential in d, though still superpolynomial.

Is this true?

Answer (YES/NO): NO